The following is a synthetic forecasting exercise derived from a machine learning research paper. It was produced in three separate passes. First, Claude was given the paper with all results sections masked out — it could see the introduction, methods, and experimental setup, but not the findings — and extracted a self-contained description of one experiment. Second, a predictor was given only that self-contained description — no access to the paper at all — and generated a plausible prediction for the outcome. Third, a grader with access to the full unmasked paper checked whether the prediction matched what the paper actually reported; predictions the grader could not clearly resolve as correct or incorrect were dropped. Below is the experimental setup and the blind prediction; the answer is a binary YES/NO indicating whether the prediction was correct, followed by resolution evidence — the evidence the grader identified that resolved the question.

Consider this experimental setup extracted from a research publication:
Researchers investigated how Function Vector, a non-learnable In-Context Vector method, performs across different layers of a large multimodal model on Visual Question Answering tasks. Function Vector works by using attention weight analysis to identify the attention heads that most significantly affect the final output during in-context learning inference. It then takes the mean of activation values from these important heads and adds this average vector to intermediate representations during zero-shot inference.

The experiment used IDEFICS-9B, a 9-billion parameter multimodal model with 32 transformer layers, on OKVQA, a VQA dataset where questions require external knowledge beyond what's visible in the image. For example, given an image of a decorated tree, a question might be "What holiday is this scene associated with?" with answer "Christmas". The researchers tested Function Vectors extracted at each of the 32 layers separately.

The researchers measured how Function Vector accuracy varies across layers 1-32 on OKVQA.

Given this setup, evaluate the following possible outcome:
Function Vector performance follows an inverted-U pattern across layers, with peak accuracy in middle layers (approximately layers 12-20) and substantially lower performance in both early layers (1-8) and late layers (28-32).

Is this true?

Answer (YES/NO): NO